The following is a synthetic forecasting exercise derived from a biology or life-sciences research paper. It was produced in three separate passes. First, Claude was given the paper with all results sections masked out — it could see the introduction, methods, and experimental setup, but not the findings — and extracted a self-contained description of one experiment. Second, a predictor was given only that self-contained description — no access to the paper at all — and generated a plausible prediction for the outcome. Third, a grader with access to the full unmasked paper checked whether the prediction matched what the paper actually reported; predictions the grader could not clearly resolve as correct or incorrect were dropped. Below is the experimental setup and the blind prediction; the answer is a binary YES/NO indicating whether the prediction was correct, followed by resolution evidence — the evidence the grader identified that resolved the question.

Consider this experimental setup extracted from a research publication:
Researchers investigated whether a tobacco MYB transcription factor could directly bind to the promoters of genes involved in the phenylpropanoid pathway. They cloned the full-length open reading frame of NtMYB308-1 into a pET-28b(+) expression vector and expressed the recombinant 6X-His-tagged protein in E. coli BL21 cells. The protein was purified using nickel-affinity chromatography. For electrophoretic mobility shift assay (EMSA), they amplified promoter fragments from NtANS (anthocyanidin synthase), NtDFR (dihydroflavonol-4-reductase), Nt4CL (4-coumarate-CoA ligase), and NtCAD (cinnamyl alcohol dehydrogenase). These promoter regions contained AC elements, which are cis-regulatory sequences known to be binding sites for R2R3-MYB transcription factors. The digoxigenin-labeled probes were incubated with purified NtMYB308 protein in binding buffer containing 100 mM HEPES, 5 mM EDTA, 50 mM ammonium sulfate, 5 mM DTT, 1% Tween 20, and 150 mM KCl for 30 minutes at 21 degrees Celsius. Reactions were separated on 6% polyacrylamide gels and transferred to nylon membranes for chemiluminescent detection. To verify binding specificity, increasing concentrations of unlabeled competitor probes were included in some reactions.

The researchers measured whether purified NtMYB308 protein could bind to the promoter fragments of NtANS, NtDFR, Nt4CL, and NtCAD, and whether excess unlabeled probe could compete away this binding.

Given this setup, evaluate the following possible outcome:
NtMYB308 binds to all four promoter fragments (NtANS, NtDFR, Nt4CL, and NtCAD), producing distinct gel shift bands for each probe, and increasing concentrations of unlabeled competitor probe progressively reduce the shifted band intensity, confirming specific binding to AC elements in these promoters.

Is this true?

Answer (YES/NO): YES